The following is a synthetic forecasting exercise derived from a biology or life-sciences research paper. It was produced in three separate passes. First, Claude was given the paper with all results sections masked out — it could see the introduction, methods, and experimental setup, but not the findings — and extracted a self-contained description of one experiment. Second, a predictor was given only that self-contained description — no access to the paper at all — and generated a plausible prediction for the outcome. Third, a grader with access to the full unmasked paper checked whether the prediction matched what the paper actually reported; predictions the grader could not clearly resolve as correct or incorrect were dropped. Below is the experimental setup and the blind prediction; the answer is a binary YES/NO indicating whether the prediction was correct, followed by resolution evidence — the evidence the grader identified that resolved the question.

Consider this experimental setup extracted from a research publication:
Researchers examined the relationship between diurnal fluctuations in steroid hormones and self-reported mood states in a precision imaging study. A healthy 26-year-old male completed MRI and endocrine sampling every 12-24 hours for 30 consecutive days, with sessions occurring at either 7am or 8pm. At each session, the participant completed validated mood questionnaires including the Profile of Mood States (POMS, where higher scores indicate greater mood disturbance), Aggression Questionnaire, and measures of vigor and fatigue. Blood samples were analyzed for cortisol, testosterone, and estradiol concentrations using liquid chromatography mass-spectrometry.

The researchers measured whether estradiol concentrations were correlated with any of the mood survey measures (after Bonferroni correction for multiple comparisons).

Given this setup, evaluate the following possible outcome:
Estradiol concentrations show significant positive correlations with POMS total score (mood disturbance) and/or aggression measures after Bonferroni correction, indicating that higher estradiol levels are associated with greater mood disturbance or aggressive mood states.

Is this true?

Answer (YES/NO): NO